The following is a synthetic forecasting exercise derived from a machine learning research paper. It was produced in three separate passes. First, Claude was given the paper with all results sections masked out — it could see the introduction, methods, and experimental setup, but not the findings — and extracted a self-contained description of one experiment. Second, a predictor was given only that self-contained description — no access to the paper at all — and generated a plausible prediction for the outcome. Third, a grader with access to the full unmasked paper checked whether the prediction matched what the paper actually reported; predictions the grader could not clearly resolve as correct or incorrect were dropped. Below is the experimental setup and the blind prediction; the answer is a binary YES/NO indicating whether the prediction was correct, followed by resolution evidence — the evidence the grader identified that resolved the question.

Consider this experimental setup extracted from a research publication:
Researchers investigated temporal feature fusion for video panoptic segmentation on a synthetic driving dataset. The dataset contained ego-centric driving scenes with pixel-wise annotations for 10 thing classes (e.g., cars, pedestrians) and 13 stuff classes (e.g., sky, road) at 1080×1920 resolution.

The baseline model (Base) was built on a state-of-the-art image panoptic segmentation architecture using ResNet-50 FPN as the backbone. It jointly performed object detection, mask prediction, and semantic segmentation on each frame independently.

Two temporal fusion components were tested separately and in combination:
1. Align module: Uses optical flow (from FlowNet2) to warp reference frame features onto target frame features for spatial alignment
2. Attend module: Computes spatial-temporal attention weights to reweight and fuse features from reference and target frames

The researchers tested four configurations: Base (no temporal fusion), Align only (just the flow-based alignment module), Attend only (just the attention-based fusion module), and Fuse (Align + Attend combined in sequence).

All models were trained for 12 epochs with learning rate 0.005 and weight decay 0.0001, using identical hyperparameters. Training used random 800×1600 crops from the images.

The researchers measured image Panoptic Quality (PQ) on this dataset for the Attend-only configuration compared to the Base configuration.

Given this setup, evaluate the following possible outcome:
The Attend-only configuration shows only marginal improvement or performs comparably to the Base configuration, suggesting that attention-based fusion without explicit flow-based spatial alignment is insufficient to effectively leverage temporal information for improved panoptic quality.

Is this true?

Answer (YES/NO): NO